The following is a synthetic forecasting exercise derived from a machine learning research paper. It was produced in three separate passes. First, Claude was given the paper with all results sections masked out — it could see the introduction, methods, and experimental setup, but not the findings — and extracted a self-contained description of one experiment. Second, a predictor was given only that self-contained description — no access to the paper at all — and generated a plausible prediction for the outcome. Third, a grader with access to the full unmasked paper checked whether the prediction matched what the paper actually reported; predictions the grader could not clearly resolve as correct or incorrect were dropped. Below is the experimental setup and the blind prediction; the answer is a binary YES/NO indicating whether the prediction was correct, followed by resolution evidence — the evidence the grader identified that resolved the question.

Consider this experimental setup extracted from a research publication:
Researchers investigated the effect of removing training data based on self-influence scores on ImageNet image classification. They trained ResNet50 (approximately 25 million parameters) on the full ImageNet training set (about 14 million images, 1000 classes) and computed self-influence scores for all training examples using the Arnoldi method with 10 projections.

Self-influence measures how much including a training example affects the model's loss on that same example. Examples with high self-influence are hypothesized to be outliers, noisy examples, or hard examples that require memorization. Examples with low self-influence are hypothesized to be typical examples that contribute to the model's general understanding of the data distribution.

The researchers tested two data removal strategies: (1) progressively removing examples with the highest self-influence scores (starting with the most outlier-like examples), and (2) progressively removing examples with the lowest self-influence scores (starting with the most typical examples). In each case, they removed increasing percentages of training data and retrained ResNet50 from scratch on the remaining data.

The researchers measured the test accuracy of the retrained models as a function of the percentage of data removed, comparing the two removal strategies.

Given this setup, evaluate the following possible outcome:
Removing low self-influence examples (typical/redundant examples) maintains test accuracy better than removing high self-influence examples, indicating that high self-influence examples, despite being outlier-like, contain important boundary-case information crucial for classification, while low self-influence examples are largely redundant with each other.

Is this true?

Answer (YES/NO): NO